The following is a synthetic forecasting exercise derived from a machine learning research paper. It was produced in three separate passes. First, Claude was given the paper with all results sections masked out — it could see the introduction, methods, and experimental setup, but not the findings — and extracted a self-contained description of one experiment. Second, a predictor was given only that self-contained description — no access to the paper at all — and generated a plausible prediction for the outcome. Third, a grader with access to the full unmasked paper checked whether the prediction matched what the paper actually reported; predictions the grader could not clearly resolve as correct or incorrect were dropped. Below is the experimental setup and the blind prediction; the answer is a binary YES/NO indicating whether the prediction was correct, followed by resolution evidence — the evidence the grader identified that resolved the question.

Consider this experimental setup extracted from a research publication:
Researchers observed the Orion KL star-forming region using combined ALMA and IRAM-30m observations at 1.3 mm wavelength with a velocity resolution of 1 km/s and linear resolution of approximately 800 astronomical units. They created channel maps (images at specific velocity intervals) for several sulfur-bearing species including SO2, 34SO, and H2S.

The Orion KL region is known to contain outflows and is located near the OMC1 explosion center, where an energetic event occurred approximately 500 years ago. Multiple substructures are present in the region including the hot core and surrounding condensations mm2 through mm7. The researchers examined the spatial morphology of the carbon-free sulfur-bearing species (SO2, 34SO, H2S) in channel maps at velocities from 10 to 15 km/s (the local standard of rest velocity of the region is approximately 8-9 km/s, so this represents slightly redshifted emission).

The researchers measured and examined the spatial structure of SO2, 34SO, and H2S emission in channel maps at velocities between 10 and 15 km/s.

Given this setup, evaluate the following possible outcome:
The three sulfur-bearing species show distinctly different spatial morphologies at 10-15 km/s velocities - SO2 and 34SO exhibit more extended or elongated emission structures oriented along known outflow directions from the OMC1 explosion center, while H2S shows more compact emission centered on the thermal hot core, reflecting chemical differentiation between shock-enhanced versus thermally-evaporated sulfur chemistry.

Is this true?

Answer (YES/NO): NO